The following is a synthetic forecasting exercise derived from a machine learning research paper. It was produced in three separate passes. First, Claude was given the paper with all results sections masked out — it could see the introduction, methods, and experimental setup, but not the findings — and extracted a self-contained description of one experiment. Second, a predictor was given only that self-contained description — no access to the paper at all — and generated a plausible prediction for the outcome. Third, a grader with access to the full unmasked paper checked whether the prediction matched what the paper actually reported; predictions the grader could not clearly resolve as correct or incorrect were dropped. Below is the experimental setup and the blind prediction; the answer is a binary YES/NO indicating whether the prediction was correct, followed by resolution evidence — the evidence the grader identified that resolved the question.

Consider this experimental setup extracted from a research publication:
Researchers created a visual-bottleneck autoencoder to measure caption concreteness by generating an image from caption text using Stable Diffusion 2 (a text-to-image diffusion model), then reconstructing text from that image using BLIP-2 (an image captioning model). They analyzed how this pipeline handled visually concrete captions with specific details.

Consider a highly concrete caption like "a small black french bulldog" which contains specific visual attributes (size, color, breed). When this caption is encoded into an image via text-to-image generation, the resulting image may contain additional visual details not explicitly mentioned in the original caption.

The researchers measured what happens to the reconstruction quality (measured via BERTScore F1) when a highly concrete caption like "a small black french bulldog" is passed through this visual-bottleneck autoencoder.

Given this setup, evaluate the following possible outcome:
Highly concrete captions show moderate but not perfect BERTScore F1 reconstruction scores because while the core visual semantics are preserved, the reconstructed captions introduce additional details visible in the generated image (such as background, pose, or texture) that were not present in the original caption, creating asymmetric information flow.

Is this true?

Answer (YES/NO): NO